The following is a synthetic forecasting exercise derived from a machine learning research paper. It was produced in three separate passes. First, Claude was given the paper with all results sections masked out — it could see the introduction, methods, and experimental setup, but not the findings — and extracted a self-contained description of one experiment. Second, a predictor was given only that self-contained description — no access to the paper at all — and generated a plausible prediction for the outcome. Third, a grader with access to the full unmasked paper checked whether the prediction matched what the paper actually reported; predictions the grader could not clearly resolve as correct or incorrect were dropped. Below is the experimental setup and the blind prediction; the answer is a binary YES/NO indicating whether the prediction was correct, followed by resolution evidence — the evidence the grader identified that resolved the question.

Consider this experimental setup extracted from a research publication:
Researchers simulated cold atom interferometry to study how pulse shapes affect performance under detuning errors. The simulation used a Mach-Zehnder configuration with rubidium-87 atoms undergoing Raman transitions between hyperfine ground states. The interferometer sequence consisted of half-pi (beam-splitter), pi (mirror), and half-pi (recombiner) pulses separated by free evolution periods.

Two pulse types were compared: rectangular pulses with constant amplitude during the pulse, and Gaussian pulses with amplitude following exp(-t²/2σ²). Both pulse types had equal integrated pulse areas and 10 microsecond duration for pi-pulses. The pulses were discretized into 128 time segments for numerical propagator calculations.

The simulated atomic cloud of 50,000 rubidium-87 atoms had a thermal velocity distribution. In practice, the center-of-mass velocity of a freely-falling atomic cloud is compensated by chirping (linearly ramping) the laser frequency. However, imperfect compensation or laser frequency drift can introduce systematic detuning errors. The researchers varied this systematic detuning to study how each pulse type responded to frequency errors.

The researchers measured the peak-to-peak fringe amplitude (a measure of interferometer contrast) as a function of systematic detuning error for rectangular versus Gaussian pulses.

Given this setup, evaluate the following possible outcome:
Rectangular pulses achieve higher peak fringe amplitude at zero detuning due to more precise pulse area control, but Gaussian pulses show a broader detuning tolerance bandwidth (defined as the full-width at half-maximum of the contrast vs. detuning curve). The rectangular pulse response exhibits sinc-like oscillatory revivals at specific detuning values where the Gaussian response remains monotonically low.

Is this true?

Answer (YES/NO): NO